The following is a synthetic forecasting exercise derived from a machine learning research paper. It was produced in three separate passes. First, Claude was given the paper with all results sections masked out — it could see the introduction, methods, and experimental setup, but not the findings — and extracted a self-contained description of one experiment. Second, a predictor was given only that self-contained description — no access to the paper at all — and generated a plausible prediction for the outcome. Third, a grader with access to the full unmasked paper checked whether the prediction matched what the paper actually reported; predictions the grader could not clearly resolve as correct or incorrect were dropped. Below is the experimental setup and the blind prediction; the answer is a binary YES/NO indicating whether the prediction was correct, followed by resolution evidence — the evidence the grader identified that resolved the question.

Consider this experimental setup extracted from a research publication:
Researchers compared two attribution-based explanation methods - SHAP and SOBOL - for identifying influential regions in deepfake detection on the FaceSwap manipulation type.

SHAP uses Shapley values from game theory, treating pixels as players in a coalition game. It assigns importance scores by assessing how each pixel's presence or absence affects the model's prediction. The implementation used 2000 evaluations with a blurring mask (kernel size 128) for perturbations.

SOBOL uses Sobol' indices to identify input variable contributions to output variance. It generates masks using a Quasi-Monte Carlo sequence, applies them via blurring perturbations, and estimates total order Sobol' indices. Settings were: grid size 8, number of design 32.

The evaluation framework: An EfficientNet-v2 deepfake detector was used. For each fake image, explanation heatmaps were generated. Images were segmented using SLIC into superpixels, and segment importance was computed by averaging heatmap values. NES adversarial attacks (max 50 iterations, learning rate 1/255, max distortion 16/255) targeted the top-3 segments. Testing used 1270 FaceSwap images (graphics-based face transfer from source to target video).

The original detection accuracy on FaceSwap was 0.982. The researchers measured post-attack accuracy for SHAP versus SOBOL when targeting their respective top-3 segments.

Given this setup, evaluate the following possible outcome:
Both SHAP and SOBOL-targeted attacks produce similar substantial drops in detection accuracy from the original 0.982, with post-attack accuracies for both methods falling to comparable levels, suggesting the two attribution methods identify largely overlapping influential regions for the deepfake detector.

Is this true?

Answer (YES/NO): NO